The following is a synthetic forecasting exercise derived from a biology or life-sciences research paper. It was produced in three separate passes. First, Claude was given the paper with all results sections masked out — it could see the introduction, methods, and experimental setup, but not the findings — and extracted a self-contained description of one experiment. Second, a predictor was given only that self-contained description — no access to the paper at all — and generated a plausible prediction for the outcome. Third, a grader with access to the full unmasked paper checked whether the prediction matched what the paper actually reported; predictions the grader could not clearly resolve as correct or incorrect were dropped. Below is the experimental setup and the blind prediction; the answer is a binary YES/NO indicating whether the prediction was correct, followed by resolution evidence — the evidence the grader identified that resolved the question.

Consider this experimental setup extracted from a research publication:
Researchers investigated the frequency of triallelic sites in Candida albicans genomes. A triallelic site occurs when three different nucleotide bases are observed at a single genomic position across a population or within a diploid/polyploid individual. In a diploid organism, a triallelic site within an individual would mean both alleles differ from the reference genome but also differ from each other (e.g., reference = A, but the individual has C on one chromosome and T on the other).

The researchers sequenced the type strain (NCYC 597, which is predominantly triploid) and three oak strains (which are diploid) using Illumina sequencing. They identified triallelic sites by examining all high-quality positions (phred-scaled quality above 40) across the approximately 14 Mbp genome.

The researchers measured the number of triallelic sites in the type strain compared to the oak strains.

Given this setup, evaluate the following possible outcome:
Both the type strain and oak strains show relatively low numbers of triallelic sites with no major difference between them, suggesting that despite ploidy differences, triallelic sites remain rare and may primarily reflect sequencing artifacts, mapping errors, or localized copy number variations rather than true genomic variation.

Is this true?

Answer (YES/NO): YES